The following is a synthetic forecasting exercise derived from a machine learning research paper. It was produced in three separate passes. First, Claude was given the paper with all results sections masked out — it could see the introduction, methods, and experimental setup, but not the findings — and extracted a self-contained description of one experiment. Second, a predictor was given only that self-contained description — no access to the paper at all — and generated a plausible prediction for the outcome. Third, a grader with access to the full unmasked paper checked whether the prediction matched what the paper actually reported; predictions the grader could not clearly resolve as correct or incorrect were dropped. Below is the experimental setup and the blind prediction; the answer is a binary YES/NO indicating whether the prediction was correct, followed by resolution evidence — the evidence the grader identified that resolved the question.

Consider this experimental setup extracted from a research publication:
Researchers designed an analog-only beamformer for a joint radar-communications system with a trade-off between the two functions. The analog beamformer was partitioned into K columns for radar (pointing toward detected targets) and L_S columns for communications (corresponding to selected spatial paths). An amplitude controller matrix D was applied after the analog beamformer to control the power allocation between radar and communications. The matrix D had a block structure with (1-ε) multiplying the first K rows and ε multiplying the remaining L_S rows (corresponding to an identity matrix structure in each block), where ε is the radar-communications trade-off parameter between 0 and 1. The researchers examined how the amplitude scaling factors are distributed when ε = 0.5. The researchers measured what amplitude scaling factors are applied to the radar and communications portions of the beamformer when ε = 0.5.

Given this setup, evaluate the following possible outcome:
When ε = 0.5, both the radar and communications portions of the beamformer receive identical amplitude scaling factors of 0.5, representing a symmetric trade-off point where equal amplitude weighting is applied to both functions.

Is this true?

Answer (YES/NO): YES